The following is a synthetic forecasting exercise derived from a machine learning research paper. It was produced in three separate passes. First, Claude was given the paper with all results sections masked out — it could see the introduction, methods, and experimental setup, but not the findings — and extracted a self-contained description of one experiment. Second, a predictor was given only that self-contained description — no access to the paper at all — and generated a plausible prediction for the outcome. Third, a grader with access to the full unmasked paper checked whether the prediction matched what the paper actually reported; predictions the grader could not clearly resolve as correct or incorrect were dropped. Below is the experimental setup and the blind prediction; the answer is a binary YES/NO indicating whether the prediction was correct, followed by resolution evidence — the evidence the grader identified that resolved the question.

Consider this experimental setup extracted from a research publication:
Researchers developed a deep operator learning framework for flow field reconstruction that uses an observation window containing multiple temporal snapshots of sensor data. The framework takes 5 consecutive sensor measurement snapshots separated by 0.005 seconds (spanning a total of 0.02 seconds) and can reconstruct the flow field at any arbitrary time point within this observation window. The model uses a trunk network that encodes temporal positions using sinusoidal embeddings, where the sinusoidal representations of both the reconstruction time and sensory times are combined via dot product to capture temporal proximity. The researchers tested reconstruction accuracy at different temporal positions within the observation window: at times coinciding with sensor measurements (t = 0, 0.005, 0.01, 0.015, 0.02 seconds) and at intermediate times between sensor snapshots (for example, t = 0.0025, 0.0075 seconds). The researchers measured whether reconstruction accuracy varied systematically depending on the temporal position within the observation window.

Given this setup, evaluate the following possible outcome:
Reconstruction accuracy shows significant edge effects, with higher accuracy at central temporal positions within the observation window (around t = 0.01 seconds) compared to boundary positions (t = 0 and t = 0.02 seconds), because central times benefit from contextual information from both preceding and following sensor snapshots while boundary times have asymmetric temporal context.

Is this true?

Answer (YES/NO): YES